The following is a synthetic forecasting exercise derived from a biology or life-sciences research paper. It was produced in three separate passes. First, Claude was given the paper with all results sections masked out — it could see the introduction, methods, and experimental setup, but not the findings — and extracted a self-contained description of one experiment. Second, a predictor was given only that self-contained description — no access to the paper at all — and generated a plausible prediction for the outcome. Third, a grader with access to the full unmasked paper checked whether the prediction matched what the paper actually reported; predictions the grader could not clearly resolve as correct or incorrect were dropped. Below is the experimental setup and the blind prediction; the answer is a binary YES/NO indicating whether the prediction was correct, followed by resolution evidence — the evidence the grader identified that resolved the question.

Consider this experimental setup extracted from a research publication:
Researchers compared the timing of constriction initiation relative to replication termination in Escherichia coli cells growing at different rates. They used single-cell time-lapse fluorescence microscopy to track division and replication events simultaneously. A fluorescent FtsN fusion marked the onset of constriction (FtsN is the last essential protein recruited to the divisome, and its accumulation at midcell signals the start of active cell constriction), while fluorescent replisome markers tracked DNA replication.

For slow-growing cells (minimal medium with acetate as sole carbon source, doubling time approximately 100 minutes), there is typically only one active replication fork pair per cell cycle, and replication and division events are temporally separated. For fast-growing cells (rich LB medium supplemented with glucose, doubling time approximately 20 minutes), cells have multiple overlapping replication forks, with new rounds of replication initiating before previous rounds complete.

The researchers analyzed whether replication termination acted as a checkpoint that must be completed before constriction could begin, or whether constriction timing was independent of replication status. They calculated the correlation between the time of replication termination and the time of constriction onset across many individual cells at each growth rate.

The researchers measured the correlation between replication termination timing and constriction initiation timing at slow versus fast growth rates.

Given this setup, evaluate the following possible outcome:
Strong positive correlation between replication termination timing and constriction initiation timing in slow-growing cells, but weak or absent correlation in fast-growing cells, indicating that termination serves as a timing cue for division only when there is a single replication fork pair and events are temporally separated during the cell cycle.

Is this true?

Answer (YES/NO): YES